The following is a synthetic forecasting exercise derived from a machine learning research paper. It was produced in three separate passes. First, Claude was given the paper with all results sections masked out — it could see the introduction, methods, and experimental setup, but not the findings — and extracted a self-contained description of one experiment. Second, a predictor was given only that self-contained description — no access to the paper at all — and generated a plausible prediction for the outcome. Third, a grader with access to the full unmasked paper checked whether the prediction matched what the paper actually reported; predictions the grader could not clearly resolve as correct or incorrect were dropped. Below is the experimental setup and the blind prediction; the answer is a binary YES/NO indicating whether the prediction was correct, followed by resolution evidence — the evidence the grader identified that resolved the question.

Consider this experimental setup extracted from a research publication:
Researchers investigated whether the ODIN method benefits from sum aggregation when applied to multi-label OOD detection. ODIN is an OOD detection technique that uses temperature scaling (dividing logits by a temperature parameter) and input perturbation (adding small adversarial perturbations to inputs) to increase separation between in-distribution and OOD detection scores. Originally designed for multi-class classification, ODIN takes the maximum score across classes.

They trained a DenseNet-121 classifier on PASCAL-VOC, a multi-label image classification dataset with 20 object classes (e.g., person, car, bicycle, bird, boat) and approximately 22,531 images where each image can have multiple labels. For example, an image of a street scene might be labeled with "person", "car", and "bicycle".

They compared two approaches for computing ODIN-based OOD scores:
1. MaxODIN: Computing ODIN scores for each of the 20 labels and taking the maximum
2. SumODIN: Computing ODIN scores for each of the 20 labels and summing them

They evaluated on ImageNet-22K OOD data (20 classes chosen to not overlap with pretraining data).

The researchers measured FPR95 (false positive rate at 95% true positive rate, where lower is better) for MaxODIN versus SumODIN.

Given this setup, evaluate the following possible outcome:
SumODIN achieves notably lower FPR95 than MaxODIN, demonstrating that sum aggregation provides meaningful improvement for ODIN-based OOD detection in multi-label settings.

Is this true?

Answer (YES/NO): NO